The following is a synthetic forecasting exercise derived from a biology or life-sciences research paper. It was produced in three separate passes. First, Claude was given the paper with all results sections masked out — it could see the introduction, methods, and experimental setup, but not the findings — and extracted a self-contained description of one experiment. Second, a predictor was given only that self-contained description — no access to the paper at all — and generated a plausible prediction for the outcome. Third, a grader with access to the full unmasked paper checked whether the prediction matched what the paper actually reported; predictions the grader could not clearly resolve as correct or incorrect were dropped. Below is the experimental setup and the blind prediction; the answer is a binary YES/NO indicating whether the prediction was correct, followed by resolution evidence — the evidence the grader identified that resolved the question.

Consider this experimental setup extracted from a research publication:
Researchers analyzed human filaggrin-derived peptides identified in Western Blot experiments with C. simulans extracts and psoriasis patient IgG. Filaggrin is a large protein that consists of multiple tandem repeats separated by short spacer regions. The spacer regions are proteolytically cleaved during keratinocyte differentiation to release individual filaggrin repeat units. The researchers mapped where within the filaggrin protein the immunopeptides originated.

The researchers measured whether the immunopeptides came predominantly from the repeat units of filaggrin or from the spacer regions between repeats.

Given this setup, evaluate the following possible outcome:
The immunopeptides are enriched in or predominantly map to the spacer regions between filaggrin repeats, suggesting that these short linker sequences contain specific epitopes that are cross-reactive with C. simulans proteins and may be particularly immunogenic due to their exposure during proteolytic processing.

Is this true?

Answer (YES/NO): YES